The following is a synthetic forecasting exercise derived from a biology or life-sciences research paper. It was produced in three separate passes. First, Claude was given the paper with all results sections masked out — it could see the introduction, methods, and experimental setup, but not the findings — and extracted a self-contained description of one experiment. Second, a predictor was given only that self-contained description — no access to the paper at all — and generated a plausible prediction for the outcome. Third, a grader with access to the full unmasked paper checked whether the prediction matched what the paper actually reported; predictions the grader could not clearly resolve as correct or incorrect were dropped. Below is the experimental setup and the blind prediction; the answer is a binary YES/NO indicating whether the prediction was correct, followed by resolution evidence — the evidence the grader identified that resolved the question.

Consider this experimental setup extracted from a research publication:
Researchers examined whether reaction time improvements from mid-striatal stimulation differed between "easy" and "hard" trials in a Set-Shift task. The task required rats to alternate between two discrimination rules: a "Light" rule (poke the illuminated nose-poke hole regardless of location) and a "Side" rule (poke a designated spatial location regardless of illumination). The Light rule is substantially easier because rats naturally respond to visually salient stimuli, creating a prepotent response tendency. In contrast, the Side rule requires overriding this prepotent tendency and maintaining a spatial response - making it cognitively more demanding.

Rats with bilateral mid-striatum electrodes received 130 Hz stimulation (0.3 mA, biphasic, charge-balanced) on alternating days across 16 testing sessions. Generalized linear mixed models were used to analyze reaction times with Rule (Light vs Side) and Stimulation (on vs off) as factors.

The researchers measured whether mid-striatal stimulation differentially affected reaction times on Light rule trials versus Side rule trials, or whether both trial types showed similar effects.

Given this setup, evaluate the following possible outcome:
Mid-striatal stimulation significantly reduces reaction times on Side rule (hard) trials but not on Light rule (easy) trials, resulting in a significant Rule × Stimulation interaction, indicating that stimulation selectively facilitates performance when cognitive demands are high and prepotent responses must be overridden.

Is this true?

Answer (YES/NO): NO